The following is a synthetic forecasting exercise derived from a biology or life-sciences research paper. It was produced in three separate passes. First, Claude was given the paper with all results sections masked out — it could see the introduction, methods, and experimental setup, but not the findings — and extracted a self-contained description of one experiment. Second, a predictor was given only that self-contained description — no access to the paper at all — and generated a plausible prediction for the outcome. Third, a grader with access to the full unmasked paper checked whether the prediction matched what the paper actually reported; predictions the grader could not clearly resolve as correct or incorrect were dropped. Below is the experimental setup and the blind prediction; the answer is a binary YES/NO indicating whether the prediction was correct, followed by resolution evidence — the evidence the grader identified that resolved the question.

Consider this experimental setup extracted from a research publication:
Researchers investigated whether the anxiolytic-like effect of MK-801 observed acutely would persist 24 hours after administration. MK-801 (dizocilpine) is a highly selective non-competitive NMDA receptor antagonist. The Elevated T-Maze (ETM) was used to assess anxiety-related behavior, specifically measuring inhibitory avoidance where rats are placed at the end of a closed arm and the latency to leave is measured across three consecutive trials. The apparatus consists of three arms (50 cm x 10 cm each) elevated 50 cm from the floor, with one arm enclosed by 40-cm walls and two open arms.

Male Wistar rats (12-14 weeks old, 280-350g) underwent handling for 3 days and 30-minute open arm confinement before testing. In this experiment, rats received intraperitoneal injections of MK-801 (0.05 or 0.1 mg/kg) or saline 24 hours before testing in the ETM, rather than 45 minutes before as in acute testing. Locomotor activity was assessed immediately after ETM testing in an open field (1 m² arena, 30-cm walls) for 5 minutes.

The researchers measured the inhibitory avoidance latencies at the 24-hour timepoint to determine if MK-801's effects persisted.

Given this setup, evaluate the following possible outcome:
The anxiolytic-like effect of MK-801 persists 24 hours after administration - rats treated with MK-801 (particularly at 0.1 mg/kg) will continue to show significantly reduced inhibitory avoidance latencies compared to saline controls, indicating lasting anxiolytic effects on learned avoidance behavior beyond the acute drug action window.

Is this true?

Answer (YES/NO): NO